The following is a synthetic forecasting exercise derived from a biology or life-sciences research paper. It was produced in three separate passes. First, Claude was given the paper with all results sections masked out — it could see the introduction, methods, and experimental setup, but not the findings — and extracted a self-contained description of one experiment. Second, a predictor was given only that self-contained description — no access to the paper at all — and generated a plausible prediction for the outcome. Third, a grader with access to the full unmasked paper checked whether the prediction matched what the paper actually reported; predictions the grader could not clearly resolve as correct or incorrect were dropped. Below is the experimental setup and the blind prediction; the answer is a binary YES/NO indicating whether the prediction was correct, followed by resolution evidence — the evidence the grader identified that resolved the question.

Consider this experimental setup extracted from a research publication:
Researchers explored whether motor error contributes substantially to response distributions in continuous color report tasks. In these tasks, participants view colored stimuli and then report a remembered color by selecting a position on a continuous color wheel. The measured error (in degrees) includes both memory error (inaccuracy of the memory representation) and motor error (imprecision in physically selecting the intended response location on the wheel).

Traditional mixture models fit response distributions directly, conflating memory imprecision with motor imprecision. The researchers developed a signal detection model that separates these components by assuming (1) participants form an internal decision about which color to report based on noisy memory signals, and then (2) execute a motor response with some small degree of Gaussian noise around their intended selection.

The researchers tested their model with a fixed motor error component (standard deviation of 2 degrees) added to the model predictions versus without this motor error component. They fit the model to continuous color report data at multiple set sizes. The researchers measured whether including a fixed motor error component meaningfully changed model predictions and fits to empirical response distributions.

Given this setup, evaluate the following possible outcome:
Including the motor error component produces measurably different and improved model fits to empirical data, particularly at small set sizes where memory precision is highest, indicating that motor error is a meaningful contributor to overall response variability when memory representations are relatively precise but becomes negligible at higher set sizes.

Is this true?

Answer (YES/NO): NO